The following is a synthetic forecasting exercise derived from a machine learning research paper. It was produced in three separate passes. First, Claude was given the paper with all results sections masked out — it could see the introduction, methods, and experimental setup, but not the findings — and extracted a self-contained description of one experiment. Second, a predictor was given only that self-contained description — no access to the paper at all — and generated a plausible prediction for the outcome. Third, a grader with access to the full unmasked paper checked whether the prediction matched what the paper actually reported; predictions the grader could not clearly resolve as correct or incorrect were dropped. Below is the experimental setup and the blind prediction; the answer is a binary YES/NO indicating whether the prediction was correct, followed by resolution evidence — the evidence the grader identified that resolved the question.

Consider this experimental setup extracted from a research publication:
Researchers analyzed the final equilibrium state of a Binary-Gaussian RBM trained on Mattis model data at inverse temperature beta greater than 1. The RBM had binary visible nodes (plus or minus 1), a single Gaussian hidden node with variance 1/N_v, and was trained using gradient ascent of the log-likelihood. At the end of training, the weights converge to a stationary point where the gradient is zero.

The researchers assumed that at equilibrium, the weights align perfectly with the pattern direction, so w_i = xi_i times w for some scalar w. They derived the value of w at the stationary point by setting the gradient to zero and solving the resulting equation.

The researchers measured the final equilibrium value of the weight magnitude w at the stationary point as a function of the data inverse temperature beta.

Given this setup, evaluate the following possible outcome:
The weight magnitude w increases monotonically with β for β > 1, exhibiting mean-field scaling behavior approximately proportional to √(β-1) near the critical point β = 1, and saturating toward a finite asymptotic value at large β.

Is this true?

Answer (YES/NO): NO